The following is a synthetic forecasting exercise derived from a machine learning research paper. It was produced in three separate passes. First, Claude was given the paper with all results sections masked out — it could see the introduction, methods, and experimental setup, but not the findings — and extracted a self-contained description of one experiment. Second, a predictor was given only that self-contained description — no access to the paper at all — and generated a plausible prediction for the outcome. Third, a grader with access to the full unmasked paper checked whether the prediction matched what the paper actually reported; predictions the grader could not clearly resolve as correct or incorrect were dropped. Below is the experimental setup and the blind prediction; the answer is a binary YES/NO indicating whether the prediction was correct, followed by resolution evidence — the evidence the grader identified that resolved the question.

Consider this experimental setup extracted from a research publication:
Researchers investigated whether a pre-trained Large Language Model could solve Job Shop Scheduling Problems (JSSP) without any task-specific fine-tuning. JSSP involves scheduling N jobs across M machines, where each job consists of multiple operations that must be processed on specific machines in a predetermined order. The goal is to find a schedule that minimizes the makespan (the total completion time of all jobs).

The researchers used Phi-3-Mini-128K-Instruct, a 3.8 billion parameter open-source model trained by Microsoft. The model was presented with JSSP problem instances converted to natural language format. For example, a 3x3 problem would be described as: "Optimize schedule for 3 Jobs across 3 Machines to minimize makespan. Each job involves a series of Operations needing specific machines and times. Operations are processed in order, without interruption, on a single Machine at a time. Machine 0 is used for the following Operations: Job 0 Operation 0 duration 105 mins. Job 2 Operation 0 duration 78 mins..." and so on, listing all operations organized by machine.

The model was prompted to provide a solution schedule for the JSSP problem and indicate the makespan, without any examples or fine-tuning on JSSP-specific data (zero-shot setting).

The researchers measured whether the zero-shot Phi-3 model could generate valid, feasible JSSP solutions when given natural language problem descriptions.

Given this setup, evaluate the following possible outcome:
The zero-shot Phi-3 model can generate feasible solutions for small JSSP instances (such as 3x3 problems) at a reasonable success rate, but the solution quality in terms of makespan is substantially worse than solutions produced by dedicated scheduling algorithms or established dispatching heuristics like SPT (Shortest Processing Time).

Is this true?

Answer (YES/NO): NO